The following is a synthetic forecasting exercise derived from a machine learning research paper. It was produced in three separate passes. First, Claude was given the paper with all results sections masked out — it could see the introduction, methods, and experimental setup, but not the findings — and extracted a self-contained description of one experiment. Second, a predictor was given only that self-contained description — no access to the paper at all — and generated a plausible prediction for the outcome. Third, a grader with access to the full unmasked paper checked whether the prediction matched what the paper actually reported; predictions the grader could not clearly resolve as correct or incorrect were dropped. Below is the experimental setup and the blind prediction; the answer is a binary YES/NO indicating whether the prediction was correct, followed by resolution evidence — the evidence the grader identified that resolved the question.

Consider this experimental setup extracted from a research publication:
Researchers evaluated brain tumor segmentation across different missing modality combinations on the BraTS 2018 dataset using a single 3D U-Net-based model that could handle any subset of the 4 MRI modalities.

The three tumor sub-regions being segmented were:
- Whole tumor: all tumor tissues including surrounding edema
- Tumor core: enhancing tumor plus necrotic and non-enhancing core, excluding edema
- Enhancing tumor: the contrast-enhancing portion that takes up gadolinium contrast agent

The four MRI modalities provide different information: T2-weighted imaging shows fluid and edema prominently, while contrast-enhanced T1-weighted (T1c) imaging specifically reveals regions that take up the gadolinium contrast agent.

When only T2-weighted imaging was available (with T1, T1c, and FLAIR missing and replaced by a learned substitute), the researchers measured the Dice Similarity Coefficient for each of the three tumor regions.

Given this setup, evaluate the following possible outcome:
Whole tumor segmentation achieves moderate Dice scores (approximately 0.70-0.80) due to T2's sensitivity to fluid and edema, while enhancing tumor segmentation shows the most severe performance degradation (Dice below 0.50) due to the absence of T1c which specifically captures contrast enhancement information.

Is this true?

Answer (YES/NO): NO